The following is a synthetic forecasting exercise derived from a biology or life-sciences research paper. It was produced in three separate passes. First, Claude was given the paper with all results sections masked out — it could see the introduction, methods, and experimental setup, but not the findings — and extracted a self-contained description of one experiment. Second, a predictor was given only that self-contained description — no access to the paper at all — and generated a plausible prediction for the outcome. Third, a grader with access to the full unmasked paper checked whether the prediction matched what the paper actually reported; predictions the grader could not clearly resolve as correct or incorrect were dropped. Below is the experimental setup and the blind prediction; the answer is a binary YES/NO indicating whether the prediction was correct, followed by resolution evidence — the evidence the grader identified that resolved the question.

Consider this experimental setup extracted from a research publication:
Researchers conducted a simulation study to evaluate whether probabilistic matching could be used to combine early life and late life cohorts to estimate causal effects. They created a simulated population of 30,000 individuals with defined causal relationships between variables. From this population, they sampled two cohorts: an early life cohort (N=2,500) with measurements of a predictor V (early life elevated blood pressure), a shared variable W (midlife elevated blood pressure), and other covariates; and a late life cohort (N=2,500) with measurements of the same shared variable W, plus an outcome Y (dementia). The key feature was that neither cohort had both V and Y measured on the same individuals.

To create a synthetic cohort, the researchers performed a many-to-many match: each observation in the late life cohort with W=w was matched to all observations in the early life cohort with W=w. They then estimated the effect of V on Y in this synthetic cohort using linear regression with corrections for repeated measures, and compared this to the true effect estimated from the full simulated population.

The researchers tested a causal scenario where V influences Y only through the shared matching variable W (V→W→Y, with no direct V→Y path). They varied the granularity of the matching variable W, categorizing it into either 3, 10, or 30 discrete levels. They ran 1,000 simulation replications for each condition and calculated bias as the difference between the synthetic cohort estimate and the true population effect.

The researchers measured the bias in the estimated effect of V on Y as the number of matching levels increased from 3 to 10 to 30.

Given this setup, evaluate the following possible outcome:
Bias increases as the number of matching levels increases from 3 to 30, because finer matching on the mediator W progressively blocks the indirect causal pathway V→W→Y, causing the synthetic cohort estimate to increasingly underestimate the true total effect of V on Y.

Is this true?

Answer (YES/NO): NO